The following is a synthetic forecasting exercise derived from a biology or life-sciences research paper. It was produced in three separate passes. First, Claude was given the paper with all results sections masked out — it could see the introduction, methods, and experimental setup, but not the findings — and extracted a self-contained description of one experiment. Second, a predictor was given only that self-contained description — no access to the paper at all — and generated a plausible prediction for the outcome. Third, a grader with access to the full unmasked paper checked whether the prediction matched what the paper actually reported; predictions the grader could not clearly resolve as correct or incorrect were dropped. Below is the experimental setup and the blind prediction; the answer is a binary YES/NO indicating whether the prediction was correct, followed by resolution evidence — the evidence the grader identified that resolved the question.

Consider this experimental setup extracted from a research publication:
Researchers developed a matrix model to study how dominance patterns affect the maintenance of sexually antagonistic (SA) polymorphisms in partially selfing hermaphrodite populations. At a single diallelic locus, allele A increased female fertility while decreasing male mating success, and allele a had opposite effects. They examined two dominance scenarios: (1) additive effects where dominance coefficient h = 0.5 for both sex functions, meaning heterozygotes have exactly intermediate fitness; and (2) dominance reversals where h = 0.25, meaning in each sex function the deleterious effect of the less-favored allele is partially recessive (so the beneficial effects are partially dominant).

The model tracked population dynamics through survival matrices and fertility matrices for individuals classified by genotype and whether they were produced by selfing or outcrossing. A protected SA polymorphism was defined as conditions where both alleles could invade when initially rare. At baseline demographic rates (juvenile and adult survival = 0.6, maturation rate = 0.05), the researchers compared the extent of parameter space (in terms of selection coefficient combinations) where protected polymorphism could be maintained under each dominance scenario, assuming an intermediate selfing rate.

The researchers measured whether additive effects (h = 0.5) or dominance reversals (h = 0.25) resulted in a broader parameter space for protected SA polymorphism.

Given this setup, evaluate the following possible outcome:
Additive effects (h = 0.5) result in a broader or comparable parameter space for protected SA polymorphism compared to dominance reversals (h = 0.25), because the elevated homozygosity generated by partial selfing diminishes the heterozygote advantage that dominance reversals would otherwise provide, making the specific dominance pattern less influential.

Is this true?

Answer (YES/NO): NO